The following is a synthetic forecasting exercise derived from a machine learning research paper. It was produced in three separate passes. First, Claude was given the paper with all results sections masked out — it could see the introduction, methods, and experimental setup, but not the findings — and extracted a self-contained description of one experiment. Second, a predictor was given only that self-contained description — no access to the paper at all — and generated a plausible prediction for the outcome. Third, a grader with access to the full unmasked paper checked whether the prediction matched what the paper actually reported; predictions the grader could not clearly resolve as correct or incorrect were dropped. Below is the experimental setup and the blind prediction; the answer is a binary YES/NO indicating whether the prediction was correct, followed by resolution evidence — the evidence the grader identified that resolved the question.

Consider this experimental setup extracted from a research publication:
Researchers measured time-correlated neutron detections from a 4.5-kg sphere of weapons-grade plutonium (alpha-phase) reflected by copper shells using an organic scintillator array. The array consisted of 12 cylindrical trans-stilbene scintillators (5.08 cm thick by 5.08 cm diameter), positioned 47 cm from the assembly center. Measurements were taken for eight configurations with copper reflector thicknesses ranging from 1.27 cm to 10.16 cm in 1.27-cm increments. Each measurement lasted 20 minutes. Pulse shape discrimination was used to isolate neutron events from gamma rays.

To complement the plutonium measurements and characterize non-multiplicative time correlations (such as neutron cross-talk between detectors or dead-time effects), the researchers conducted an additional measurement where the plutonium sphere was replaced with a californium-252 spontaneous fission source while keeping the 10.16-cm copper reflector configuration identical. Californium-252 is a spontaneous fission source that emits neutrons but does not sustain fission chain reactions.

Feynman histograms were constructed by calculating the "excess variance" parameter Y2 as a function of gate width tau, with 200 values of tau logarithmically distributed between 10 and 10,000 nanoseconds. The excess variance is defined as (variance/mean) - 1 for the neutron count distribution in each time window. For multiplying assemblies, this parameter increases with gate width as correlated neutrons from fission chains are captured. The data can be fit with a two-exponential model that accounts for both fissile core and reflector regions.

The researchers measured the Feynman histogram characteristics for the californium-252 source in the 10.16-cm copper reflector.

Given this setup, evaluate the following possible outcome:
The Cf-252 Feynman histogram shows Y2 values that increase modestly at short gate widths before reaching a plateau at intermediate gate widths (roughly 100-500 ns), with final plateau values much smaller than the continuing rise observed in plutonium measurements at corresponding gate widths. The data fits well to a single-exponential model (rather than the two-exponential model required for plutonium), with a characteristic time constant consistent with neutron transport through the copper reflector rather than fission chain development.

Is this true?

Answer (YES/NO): NO